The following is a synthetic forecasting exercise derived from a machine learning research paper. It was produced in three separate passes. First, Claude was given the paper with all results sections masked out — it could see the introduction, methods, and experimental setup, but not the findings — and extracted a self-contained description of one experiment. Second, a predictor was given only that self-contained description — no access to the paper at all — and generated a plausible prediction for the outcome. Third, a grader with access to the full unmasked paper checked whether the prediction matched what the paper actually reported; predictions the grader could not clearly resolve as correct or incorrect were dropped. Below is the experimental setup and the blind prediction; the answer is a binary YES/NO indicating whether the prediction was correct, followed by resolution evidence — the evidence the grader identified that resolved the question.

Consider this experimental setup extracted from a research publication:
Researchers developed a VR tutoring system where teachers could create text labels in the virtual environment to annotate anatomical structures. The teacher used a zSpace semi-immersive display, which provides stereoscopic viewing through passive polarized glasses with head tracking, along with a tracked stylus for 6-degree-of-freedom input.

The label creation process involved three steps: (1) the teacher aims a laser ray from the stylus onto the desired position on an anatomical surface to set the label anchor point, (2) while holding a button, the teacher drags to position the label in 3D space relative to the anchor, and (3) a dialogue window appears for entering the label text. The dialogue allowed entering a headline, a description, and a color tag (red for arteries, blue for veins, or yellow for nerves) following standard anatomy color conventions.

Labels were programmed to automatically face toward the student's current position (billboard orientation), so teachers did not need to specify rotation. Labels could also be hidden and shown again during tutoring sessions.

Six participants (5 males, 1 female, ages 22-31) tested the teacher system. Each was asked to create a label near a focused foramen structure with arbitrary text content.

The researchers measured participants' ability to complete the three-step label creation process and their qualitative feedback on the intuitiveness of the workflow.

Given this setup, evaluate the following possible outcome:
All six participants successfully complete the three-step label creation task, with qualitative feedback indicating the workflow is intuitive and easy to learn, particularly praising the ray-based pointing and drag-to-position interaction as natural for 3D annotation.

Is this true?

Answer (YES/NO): NO